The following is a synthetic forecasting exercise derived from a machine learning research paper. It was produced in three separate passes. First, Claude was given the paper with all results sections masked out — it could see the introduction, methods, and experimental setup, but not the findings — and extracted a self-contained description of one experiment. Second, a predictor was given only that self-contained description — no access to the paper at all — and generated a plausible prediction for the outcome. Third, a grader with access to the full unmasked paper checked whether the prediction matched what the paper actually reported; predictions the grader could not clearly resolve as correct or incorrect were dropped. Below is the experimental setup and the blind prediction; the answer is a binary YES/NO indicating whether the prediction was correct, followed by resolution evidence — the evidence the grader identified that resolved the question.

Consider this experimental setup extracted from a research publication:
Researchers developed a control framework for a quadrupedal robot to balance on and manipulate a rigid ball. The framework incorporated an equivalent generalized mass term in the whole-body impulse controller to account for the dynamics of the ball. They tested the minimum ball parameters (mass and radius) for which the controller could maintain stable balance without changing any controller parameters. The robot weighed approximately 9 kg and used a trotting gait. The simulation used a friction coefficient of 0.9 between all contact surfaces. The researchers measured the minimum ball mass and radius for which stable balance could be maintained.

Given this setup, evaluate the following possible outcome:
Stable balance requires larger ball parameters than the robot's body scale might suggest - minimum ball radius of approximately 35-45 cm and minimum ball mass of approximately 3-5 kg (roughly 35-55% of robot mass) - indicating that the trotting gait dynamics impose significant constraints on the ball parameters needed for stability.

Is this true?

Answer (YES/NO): NO